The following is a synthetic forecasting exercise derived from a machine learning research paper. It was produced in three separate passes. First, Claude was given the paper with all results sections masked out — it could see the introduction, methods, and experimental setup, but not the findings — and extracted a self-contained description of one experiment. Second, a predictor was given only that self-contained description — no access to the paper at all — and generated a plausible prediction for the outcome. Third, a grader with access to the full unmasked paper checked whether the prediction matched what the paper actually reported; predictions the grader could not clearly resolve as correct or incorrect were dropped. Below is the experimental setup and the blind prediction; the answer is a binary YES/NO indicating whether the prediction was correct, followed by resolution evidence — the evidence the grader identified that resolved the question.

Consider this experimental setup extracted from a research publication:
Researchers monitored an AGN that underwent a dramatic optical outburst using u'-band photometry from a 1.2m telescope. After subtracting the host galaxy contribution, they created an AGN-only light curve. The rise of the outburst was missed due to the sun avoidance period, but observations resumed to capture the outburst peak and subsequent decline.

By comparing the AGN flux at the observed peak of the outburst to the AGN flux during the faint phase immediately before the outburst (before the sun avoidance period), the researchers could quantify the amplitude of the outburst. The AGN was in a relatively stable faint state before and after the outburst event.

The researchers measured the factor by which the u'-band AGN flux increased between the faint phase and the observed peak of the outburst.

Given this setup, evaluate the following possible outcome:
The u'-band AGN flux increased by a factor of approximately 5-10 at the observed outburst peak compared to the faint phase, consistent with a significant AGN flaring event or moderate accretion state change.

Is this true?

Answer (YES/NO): NO